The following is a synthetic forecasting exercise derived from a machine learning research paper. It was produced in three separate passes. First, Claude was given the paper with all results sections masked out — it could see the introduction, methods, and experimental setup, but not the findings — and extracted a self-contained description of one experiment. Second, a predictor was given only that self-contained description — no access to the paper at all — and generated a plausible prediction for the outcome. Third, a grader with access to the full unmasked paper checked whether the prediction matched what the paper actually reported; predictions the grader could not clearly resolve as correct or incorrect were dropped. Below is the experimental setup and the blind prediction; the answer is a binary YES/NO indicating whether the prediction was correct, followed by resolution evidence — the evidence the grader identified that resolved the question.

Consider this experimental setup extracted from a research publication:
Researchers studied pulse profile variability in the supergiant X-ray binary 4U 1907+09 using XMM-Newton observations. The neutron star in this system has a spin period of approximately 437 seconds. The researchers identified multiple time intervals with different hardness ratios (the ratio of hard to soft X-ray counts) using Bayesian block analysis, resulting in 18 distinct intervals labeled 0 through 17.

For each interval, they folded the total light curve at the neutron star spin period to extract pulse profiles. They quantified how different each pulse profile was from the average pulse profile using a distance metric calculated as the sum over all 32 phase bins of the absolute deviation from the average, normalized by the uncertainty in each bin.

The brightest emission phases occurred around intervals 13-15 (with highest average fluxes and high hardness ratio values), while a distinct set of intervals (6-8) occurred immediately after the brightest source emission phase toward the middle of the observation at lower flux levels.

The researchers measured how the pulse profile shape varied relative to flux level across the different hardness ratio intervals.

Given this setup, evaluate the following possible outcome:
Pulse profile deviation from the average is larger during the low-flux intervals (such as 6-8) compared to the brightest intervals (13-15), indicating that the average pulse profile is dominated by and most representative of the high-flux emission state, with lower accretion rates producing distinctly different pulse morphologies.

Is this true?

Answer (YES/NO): YES